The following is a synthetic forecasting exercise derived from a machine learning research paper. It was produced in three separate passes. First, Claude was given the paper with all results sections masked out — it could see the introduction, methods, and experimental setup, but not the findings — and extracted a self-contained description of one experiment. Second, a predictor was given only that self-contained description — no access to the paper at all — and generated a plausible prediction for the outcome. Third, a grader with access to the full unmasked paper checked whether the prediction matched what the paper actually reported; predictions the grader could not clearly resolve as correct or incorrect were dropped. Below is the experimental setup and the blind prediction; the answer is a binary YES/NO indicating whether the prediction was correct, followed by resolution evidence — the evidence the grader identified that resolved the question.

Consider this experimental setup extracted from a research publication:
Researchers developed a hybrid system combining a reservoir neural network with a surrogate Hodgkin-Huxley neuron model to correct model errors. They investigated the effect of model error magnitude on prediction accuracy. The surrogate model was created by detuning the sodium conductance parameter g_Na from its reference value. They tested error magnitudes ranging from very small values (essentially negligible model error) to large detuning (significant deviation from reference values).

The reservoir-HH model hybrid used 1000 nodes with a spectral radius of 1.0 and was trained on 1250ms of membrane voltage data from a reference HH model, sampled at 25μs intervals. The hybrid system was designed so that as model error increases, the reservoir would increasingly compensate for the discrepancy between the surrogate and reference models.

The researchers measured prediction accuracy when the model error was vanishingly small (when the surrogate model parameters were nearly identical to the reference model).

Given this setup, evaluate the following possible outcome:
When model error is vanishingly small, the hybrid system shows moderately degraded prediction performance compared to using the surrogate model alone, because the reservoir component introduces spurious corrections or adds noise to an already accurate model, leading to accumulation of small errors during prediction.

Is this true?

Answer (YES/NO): YES